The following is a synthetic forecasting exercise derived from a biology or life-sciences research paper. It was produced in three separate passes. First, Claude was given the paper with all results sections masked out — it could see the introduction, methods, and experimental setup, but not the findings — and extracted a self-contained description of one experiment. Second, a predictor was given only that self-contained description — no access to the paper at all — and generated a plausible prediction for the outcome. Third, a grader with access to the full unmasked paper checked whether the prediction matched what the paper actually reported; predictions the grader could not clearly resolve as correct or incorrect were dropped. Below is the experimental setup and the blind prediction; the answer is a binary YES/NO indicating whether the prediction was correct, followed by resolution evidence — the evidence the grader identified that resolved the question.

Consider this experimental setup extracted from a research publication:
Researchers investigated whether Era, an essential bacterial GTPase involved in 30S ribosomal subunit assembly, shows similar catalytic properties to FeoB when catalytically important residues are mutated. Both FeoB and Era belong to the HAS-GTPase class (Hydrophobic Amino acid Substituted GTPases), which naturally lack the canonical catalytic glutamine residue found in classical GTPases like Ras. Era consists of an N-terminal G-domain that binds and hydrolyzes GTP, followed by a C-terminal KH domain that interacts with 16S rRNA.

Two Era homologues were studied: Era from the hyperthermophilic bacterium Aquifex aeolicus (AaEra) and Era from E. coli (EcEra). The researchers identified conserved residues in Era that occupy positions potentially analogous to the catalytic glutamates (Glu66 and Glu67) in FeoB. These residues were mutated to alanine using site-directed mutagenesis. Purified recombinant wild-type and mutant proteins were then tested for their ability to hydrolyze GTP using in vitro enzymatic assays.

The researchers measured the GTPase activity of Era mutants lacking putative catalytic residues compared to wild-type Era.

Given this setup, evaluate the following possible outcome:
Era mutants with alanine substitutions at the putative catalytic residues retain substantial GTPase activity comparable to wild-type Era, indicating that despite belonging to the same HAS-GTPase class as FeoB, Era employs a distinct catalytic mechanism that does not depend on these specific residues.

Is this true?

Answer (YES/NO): NO